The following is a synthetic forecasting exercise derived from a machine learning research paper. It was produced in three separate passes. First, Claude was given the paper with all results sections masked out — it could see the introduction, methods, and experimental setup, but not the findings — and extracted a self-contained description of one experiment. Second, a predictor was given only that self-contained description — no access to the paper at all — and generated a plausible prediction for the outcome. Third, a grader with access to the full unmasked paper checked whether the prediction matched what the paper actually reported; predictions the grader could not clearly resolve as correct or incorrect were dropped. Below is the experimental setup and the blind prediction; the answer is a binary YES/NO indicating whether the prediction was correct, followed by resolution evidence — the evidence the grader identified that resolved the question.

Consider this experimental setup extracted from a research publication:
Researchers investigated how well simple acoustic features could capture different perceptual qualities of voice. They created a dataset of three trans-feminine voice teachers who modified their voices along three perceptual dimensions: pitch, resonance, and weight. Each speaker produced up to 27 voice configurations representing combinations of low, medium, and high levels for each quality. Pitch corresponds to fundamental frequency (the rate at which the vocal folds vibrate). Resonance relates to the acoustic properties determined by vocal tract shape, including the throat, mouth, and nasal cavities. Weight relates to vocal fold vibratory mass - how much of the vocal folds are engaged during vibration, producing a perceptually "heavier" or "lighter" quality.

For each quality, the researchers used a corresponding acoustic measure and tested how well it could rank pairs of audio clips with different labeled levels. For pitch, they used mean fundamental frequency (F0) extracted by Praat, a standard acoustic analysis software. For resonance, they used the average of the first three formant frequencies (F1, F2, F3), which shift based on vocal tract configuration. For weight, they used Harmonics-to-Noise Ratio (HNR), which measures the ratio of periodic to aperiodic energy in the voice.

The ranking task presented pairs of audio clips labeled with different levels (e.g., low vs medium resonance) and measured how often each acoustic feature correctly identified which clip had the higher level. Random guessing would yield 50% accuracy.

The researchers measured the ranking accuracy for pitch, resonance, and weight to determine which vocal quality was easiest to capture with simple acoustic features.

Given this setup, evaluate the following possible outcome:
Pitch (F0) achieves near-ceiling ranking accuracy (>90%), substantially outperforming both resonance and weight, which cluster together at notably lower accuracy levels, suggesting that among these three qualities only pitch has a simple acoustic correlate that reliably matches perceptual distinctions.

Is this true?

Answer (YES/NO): NO